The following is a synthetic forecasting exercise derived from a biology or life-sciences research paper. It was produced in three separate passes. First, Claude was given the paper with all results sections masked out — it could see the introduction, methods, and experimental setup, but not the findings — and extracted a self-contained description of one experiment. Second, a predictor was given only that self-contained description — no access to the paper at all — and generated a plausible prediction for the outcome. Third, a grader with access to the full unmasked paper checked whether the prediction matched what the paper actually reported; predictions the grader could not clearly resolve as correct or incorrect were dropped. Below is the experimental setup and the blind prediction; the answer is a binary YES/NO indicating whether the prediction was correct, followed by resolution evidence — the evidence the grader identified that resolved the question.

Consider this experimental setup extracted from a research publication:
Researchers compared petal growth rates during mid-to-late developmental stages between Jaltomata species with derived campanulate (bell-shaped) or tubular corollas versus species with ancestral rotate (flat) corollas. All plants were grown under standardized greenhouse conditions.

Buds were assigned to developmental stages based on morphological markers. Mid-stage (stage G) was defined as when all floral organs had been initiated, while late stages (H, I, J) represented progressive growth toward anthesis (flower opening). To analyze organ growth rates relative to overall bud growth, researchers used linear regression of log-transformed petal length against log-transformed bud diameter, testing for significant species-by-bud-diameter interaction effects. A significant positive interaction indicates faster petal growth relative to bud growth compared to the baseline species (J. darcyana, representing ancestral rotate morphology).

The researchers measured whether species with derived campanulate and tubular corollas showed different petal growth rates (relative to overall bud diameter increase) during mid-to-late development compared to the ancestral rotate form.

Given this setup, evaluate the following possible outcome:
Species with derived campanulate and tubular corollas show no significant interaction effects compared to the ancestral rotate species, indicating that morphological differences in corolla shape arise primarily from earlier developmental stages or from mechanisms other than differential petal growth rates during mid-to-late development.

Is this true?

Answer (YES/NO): NO